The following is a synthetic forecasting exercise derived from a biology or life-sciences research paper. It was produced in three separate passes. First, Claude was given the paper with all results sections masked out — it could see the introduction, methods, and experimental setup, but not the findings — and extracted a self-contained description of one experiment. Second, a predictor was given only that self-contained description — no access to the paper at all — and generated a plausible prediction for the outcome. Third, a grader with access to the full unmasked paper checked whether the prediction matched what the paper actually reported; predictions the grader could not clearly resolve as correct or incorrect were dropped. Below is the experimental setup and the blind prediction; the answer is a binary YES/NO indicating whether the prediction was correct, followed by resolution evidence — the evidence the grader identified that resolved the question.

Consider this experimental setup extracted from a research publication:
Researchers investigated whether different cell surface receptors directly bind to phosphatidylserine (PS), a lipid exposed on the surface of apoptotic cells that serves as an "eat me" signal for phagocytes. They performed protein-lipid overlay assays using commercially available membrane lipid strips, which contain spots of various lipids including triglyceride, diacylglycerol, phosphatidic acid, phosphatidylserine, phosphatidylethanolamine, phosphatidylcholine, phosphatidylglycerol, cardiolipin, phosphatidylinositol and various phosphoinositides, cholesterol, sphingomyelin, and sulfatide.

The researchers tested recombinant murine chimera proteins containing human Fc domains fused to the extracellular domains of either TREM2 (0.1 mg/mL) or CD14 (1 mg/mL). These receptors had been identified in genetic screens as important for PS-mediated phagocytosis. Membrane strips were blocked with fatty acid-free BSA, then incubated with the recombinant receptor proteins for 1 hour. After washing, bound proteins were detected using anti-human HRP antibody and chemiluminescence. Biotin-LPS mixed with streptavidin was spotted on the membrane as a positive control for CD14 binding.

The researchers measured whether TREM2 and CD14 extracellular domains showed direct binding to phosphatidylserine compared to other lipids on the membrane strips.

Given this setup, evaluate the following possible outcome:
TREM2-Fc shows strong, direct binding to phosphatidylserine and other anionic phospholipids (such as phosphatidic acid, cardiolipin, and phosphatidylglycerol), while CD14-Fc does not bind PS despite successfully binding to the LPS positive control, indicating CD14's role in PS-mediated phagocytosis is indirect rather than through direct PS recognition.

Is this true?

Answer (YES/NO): NO